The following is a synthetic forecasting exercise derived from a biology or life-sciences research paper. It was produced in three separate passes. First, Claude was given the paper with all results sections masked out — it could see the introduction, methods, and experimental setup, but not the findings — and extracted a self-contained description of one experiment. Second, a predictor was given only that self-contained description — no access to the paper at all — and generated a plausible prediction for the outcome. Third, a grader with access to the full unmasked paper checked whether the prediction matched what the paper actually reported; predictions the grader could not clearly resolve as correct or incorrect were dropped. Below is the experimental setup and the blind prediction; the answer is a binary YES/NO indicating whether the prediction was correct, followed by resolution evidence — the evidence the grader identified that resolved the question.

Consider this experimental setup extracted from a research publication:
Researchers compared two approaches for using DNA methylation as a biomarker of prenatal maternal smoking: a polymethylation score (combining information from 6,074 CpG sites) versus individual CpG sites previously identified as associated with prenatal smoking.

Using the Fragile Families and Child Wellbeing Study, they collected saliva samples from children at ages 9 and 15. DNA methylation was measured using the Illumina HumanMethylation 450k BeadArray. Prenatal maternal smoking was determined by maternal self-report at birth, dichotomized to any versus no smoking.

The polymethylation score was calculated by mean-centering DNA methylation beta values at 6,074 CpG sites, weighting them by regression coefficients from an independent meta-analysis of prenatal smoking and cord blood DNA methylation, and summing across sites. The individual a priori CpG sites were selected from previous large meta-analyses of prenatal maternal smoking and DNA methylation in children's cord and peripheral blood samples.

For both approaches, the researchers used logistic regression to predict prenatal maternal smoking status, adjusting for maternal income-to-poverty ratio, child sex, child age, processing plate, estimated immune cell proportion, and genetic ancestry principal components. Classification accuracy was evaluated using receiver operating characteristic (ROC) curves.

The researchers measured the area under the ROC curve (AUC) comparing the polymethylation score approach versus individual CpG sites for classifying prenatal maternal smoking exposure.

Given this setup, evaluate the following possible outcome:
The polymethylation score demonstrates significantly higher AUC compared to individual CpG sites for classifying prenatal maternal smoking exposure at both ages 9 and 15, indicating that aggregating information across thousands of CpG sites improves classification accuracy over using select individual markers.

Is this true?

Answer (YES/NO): YES